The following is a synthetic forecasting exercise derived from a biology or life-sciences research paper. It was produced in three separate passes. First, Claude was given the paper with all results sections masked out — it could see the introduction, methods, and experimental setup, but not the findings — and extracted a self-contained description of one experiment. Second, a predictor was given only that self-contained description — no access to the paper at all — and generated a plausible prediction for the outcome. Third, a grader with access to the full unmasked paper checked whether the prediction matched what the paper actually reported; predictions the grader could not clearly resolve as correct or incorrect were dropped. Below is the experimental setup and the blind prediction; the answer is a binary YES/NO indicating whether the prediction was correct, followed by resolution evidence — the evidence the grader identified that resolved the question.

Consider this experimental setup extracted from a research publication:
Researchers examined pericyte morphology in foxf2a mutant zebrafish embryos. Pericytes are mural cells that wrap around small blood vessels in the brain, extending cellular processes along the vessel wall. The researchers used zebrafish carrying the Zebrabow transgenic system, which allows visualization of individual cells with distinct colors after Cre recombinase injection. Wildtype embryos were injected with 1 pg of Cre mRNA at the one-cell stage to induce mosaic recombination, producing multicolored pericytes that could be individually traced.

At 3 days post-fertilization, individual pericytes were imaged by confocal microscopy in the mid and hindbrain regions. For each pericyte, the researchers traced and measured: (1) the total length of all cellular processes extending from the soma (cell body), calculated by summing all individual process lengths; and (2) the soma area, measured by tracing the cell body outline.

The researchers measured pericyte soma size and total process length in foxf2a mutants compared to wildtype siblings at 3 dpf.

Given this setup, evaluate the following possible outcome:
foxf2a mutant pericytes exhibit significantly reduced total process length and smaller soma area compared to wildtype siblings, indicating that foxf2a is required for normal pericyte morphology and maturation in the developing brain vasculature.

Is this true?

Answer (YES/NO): NO